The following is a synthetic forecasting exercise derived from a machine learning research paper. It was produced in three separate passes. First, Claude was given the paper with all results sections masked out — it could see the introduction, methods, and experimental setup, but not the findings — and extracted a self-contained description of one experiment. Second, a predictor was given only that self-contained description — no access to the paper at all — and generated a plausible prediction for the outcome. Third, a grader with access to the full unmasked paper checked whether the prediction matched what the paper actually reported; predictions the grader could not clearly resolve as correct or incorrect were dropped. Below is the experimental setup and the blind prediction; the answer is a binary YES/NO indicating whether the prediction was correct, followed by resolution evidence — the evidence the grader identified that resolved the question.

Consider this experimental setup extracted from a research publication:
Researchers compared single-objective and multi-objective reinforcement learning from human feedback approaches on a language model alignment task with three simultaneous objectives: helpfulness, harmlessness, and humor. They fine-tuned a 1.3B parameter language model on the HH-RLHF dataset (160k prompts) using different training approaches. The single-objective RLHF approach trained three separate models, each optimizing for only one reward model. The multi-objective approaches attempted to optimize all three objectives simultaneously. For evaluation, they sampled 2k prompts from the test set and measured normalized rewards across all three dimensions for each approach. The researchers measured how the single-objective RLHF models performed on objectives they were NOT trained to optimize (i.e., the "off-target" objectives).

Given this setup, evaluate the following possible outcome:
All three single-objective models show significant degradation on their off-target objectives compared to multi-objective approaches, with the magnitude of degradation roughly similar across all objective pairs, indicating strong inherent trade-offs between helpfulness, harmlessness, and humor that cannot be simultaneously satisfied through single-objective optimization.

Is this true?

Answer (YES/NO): NO